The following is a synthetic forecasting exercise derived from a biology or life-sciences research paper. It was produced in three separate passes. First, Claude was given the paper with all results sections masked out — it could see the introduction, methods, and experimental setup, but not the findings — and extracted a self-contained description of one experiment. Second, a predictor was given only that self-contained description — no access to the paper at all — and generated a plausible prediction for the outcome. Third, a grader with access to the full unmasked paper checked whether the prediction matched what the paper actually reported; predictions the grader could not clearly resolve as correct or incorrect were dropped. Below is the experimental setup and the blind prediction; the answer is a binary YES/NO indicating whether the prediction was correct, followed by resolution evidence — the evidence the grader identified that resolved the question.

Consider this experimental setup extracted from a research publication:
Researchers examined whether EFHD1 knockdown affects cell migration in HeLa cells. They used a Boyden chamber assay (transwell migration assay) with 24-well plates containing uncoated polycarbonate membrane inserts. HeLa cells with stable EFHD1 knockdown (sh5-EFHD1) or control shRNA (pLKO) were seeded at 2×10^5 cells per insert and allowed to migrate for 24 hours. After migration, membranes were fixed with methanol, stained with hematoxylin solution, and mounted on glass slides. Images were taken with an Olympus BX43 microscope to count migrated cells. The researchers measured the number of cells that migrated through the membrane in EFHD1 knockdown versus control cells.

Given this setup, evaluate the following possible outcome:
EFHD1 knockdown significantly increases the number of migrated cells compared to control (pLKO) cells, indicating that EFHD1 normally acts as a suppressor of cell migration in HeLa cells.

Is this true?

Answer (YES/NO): NO